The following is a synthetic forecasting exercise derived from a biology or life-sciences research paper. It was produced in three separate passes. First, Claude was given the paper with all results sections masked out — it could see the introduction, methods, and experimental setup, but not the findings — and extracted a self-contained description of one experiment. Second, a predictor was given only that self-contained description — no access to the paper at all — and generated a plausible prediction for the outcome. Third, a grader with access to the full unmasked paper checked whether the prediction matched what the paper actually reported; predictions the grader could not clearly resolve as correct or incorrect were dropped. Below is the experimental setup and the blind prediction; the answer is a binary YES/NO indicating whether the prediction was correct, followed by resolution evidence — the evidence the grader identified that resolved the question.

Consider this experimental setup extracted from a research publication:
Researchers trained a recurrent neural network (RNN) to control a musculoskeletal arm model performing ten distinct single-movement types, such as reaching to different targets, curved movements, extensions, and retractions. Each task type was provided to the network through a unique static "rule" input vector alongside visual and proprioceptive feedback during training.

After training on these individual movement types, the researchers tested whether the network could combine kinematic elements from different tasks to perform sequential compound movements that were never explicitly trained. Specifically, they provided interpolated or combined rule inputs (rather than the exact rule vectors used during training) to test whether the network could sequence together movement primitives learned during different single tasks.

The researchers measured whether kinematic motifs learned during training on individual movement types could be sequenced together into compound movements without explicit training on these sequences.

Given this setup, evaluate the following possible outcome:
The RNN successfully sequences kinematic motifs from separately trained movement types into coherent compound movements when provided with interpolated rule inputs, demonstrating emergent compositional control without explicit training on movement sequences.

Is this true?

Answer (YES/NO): YES